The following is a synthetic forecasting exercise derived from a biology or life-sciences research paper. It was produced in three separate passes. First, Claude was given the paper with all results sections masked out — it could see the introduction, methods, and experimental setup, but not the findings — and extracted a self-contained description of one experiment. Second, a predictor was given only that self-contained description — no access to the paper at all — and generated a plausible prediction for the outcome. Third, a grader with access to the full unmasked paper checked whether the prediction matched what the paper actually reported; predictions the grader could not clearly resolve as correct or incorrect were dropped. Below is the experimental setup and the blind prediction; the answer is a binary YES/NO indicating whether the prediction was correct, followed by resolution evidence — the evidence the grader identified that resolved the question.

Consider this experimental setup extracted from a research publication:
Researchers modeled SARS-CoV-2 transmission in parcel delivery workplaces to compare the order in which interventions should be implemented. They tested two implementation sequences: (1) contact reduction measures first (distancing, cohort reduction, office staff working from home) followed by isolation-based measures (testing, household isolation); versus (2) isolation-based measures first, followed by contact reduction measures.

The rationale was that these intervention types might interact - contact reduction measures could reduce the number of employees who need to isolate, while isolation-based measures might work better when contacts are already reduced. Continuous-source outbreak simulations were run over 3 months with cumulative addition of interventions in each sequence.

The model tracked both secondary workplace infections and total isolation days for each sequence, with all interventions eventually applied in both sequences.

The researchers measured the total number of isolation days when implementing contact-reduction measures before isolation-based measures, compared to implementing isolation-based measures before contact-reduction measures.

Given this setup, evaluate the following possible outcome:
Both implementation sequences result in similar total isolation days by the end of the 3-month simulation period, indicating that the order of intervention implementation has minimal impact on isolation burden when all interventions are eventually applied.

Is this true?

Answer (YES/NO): NO